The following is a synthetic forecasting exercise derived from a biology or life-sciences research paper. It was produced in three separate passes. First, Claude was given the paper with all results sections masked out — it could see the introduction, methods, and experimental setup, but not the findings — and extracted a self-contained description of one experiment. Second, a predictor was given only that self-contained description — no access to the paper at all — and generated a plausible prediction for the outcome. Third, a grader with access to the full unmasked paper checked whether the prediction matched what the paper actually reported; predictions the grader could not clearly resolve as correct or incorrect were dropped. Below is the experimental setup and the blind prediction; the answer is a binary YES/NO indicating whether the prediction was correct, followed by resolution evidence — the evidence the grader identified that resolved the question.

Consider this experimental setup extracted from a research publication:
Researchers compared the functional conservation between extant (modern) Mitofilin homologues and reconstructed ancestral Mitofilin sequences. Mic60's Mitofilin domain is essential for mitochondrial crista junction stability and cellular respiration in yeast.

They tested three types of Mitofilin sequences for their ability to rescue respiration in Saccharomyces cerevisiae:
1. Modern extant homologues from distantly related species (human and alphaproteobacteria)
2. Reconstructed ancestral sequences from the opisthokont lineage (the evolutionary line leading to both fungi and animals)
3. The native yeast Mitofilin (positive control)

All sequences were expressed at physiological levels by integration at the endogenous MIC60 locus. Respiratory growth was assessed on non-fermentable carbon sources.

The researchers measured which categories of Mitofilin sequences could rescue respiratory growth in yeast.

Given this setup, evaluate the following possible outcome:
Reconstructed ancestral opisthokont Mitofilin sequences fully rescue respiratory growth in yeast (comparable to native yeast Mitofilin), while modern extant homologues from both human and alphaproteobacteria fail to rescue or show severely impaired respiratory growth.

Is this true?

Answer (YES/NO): NO